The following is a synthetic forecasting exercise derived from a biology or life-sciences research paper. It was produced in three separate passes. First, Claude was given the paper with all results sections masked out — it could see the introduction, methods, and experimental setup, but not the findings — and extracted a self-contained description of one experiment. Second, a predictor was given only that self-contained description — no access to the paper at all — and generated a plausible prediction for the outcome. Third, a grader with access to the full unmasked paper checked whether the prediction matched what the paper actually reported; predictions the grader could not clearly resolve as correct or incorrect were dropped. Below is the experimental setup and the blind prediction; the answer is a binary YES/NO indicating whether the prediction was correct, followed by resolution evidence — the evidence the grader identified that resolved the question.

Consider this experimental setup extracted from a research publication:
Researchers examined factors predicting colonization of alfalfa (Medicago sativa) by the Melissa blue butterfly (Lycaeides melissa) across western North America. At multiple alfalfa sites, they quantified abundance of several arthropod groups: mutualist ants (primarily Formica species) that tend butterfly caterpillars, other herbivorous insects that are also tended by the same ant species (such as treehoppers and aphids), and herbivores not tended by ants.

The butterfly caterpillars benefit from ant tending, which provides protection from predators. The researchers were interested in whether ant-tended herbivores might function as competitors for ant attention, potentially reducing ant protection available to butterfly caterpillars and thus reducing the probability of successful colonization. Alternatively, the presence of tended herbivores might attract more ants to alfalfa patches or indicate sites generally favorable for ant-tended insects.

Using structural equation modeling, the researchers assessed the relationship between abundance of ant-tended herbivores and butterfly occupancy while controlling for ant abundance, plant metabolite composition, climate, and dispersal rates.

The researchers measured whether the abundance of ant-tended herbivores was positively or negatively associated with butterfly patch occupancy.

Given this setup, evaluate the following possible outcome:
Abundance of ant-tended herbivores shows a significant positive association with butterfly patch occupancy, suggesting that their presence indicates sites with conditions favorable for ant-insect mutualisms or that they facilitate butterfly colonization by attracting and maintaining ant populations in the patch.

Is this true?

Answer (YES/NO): NO